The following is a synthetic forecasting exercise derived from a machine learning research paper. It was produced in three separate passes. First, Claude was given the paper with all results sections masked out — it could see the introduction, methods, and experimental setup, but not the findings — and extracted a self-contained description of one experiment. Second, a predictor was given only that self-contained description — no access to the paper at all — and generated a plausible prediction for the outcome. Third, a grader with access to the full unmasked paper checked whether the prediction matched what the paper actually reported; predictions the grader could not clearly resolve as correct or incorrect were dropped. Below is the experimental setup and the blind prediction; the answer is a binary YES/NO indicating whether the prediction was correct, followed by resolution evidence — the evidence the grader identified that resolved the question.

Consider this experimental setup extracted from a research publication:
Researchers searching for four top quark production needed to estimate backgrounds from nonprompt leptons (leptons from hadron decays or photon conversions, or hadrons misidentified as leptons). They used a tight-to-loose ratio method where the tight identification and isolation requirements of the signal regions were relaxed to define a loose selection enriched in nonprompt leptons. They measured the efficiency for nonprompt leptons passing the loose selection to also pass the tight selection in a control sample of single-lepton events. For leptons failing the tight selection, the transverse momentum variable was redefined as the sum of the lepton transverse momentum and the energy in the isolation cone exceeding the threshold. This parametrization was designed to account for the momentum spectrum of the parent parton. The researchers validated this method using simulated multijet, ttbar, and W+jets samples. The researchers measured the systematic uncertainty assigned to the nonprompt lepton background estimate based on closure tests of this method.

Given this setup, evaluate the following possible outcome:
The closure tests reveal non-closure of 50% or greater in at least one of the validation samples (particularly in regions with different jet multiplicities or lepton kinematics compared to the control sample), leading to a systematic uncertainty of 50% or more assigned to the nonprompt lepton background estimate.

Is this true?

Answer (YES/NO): NO